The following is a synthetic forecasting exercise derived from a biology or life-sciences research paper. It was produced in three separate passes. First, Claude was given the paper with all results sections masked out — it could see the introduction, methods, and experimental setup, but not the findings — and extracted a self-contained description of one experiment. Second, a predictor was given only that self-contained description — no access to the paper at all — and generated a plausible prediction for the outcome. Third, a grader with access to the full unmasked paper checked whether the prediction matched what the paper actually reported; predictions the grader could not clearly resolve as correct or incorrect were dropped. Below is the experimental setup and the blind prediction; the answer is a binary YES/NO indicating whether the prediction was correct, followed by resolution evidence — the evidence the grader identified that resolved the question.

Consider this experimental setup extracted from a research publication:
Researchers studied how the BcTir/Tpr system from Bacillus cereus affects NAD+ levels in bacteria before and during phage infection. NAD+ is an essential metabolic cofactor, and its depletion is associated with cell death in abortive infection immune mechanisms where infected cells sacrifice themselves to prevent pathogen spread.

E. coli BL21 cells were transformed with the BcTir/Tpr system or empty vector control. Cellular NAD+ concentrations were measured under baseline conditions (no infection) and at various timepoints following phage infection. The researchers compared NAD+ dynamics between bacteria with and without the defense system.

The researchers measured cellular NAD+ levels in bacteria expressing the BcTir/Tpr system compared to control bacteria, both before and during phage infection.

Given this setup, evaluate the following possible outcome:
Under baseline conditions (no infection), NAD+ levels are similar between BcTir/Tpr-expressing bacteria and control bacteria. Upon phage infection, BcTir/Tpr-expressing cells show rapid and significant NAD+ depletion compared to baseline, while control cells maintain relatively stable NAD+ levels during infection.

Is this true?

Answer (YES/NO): NO